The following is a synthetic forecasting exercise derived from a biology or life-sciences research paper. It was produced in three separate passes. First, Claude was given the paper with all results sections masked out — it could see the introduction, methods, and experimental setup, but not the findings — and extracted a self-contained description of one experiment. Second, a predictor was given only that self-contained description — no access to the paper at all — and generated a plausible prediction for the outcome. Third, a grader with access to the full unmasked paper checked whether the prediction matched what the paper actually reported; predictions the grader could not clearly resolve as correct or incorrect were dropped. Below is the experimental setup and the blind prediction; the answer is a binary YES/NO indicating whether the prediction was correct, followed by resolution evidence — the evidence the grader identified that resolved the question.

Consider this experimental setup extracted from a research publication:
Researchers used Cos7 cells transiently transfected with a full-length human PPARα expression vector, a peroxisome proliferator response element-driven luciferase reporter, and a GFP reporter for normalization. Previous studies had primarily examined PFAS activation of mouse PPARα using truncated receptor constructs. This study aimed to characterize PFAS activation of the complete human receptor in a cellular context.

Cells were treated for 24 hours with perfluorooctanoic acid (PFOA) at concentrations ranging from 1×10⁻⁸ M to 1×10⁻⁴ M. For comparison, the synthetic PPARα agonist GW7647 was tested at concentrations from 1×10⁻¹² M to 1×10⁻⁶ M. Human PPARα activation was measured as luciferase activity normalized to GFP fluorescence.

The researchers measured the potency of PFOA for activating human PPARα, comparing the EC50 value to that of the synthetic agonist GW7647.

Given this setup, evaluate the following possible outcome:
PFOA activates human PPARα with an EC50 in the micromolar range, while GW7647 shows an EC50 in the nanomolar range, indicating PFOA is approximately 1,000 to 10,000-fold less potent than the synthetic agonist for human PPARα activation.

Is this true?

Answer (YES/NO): NO